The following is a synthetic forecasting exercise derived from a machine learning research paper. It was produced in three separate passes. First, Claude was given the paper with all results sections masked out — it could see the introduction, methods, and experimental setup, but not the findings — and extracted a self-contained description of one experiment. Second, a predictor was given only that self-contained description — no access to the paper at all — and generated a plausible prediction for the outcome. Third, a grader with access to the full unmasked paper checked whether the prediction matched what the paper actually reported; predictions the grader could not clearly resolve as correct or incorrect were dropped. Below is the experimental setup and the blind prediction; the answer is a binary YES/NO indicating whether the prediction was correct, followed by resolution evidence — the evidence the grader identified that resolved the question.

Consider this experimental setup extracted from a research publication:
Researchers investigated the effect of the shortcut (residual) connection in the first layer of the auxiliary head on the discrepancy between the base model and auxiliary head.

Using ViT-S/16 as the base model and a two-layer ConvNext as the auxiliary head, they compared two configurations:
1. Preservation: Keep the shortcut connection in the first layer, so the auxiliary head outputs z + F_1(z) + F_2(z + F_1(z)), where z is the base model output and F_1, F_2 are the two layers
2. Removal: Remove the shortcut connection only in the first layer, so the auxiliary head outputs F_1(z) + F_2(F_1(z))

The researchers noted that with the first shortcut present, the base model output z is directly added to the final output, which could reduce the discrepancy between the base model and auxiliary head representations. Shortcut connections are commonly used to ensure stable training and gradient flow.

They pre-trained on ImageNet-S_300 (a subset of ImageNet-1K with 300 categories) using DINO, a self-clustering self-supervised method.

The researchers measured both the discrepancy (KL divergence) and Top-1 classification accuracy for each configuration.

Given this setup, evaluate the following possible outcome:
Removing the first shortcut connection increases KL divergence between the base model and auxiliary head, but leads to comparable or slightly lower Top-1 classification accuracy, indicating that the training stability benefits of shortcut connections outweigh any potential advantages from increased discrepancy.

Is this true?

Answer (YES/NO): NO